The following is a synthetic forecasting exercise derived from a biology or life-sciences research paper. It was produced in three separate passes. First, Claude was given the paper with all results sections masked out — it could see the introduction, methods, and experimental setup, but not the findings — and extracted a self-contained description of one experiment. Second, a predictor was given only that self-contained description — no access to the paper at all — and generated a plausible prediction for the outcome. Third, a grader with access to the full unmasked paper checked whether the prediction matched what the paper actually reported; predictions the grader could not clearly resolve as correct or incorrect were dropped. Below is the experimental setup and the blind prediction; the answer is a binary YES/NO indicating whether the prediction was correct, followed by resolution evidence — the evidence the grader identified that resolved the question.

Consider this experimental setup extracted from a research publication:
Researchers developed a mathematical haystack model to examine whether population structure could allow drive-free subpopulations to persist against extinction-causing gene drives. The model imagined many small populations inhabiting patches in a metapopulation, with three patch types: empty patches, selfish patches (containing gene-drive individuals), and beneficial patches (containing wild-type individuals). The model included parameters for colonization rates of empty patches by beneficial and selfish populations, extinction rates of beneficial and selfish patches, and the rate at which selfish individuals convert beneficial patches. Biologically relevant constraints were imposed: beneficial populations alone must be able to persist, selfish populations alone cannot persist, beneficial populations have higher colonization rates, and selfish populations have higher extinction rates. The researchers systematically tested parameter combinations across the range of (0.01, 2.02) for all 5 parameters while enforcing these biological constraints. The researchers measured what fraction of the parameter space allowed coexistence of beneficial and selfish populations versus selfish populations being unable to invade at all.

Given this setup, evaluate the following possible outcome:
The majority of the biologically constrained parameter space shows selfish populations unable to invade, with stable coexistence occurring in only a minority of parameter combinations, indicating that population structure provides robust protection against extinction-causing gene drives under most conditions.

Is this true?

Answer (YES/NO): YES